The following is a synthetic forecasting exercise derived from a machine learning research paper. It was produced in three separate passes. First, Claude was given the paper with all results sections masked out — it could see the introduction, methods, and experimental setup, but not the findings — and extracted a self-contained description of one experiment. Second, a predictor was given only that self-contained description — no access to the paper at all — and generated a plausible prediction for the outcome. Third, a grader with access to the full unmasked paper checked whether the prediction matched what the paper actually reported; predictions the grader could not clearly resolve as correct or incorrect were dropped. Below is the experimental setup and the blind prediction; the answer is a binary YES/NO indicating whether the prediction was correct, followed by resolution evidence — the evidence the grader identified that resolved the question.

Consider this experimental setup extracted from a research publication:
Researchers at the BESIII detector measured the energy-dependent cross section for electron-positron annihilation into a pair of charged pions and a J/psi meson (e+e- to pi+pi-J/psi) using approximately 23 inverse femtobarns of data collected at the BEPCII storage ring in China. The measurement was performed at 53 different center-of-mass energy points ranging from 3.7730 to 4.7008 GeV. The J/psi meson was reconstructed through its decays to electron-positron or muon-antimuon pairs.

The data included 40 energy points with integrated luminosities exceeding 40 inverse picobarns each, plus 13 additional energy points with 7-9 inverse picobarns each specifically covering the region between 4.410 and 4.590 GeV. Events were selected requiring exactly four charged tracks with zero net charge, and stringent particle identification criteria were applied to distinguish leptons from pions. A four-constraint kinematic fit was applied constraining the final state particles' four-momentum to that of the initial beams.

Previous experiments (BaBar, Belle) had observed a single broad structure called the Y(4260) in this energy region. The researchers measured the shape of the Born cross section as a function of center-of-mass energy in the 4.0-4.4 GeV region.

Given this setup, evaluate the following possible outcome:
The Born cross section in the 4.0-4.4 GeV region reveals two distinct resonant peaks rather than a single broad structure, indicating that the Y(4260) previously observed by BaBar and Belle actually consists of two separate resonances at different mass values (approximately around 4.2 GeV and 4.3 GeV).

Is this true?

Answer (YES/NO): YES